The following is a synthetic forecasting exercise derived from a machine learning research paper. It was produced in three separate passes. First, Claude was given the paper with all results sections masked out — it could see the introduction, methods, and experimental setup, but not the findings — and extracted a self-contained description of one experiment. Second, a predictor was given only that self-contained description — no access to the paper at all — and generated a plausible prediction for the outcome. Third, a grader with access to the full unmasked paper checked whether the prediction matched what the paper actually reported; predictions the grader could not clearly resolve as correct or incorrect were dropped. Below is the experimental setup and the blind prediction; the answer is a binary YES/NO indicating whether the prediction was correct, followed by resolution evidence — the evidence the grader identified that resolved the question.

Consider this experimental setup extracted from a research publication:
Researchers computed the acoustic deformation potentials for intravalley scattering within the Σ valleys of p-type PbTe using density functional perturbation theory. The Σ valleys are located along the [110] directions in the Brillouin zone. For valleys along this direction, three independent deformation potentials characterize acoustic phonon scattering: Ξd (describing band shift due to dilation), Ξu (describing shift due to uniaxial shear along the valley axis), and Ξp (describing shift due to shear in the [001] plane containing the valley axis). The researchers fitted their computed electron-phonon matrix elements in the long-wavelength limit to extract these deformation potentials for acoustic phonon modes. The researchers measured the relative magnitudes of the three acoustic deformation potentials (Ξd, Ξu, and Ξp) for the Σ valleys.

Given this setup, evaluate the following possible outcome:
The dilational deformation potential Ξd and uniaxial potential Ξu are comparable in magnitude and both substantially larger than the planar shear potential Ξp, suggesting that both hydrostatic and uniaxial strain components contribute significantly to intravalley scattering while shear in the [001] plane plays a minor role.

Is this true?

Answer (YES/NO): NO